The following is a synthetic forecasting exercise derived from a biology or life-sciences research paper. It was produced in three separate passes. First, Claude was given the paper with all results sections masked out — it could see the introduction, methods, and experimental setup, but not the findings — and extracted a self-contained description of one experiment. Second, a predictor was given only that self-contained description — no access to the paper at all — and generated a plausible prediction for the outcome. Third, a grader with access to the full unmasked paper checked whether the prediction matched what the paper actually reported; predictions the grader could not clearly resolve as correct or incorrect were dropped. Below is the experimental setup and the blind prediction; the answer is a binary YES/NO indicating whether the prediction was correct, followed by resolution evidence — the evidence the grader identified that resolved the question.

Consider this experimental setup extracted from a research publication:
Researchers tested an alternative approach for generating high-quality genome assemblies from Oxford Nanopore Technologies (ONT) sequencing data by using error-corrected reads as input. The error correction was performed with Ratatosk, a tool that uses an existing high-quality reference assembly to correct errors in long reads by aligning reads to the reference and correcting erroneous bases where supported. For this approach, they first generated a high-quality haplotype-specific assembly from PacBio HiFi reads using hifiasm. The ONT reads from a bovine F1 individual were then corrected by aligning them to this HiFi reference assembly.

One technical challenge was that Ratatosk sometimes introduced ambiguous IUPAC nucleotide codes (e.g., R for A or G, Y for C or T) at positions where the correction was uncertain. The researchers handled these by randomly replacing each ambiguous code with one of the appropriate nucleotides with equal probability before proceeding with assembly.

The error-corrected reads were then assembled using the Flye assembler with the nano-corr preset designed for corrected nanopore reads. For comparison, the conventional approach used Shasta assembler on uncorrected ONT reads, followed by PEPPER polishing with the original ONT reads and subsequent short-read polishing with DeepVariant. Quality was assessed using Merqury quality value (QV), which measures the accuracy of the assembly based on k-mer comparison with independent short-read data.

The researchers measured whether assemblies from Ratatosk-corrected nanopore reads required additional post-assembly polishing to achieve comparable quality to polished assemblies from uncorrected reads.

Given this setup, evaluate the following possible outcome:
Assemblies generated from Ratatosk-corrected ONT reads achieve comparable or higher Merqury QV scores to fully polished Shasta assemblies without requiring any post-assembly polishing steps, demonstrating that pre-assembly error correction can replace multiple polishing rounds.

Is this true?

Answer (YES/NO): NO